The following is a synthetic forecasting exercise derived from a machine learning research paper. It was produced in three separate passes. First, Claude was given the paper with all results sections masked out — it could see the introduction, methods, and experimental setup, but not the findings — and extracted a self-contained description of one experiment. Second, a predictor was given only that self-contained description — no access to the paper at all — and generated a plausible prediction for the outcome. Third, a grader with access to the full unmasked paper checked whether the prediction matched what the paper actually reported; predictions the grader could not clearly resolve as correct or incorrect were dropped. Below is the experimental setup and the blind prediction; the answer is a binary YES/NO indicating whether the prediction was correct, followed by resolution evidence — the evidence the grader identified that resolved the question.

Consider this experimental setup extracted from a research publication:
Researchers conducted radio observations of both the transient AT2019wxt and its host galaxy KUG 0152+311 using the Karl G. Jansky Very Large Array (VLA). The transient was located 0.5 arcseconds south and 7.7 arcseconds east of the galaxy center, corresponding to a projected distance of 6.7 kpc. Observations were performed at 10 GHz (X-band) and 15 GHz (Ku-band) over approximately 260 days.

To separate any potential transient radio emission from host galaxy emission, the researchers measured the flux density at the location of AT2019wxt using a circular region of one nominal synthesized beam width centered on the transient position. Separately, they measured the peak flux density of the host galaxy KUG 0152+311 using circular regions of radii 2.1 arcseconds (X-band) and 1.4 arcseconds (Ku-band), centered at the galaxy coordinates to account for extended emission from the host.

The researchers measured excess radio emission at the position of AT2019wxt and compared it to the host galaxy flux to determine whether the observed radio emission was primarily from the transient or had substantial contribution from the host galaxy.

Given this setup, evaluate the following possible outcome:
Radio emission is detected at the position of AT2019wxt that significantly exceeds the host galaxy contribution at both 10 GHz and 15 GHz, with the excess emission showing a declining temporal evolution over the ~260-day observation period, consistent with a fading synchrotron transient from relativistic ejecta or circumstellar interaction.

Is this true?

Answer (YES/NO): NO